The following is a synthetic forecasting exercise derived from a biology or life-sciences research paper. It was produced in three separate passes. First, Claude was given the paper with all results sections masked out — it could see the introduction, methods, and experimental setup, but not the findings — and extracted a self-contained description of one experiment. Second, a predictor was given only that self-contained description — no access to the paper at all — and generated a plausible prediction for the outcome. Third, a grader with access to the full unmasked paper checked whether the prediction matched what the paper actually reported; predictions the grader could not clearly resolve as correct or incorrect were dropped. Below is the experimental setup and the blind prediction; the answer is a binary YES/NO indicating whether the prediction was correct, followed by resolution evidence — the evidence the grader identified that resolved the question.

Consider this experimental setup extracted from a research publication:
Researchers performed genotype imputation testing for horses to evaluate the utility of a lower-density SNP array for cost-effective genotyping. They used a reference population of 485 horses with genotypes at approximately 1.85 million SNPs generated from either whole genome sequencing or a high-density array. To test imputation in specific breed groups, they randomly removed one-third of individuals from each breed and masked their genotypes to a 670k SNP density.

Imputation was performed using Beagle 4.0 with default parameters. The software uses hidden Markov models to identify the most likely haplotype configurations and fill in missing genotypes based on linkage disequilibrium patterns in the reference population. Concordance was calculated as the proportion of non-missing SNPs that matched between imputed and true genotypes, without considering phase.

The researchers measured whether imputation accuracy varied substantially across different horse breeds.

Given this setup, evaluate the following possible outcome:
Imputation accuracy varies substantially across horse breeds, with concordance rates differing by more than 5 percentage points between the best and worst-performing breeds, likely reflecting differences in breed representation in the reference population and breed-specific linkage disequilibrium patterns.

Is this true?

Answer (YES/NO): NO